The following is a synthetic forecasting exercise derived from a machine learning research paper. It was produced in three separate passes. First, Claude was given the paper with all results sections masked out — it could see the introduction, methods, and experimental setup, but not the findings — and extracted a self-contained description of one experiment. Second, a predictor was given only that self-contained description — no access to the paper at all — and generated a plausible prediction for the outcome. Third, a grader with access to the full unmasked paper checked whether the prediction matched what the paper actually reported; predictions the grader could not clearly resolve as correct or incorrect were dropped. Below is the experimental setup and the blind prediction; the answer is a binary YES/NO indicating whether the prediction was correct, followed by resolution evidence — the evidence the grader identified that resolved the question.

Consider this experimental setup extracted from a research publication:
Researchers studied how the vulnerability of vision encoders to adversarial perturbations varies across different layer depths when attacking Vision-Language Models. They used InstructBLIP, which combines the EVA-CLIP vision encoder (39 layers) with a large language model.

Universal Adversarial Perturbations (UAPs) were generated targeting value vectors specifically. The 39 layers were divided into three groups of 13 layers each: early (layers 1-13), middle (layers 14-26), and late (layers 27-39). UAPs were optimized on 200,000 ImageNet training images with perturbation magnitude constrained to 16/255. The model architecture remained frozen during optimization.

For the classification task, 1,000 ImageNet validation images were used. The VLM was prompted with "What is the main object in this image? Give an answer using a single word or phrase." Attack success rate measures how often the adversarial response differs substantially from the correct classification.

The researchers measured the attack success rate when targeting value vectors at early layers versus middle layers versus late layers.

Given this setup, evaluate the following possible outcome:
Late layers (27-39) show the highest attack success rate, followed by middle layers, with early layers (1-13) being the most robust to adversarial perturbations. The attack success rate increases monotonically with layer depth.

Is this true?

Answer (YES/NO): NO